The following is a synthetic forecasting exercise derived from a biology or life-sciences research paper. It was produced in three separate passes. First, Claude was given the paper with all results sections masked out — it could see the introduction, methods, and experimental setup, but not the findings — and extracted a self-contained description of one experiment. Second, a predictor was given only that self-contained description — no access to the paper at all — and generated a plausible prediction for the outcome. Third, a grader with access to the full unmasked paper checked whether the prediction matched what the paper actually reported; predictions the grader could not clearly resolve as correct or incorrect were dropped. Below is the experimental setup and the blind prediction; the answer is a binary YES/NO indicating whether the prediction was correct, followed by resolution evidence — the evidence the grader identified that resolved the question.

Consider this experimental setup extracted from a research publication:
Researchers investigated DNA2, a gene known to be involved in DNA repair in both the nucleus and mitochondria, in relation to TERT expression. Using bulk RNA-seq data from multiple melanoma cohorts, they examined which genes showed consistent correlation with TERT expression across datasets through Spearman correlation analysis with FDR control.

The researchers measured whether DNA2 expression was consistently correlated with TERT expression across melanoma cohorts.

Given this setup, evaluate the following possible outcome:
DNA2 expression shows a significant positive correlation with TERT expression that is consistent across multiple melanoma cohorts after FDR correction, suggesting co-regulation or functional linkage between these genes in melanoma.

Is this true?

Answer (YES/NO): YES